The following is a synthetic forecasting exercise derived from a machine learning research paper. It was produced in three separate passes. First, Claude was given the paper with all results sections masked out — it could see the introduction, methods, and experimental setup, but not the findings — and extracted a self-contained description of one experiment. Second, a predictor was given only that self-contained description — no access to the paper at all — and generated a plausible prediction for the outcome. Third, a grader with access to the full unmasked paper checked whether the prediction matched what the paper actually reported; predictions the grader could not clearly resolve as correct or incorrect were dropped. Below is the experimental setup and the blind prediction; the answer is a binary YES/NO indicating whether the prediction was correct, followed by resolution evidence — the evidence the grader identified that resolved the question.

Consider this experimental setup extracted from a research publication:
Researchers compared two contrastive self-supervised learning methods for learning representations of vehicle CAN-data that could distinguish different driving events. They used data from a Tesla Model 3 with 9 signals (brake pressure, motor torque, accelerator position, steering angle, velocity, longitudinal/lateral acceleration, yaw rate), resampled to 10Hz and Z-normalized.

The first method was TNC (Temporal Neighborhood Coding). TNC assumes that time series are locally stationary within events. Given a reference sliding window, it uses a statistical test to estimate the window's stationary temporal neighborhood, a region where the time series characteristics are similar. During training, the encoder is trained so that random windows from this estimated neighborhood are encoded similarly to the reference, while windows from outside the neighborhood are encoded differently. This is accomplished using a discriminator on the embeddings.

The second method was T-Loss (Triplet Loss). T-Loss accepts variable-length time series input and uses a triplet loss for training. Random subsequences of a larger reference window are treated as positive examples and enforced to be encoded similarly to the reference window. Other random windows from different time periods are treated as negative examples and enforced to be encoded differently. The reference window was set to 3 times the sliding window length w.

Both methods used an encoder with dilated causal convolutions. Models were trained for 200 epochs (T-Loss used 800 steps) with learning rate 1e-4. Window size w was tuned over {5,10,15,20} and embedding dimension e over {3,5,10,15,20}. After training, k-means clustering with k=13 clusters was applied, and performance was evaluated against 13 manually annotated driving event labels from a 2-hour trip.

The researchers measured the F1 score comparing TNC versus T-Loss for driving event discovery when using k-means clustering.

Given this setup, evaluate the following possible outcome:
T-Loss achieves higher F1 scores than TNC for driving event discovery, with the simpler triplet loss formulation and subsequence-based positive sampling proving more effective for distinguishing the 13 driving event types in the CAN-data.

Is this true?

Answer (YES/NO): YES